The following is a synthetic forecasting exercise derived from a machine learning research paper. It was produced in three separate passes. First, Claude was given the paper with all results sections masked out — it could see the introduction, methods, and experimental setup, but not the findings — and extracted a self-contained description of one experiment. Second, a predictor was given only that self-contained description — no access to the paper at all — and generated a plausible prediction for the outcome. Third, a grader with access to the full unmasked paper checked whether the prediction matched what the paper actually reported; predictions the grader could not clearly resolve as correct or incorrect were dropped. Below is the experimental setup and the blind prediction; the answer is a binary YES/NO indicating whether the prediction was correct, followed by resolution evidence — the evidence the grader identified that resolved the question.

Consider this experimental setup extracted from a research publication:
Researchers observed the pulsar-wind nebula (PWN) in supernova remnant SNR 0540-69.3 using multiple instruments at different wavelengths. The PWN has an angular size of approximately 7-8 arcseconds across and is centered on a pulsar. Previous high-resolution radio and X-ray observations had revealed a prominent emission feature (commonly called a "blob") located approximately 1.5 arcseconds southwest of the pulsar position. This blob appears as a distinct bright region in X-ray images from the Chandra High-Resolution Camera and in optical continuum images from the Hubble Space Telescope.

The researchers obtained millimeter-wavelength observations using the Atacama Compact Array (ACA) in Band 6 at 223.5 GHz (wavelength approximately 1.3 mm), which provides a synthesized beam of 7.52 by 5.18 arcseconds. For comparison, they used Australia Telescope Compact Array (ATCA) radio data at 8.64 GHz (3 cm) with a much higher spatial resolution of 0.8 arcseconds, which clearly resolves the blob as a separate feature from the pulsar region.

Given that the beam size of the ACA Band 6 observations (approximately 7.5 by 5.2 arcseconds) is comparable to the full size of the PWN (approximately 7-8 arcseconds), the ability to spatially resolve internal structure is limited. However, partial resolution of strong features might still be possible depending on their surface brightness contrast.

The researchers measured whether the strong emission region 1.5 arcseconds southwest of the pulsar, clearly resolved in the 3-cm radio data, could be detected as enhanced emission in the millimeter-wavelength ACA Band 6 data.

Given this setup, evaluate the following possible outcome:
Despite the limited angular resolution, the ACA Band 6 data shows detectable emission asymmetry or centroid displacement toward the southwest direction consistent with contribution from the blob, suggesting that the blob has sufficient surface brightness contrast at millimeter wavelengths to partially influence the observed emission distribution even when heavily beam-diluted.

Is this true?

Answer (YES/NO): YES